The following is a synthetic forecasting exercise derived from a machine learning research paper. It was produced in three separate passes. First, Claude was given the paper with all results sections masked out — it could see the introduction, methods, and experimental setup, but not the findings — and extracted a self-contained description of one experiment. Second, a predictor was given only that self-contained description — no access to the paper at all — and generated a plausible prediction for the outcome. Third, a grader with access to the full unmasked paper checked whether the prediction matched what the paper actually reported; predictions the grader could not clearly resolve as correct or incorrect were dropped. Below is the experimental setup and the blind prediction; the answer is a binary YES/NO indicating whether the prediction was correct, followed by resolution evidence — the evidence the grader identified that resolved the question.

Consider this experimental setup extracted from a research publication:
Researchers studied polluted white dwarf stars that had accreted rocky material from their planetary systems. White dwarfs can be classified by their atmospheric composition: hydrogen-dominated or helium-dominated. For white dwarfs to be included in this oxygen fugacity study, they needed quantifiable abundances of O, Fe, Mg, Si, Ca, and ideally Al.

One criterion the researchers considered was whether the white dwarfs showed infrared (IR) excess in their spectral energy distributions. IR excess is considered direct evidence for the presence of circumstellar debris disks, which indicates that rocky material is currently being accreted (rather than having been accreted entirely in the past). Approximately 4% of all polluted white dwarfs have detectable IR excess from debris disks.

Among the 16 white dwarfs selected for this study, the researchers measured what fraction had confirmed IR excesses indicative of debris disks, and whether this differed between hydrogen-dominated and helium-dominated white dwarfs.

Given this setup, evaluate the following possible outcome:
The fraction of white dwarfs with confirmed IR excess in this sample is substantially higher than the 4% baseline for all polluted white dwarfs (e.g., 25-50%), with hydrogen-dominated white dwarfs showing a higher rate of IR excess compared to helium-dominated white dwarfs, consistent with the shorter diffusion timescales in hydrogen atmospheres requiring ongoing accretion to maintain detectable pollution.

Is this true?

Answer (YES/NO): YES